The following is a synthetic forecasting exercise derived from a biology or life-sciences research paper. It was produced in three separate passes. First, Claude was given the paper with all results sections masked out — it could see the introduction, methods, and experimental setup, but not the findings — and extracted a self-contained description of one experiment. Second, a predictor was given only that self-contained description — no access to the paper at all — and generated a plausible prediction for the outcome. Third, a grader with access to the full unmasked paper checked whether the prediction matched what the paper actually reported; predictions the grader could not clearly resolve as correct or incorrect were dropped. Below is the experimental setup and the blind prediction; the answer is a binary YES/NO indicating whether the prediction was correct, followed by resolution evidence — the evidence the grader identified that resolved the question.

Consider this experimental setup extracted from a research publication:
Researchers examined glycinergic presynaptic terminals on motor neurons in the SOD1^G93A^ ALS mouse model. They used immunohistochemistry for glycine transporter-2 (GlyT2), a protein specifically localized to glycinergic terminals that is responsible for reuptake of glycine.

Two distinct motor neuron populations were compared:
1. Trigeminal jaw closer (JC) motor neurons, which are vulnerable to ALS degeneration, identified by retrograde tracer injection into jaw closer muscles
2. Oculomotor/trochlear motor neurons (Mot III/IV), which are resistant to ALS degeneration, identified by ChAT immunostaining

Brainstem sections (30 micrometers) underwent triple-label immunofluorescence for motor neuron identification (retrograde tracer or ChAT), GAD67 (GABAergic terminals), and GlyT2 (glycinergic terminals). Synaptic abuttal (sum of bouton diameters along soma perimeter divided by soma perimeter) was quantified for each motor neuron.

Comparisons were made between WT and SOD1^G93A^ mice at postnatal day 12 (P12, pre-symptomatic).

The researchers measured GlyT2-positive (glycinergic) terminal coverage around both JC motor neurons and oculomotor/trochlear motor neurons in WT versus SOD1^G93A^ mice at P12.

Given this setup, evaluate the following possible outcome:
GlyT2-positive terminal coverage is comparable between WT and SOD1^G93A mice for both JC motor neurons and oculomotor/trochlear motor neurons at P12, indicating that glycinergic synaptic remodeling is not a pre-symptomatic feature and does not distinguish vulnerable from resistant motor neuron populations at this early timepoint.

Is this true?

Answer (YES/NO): NO